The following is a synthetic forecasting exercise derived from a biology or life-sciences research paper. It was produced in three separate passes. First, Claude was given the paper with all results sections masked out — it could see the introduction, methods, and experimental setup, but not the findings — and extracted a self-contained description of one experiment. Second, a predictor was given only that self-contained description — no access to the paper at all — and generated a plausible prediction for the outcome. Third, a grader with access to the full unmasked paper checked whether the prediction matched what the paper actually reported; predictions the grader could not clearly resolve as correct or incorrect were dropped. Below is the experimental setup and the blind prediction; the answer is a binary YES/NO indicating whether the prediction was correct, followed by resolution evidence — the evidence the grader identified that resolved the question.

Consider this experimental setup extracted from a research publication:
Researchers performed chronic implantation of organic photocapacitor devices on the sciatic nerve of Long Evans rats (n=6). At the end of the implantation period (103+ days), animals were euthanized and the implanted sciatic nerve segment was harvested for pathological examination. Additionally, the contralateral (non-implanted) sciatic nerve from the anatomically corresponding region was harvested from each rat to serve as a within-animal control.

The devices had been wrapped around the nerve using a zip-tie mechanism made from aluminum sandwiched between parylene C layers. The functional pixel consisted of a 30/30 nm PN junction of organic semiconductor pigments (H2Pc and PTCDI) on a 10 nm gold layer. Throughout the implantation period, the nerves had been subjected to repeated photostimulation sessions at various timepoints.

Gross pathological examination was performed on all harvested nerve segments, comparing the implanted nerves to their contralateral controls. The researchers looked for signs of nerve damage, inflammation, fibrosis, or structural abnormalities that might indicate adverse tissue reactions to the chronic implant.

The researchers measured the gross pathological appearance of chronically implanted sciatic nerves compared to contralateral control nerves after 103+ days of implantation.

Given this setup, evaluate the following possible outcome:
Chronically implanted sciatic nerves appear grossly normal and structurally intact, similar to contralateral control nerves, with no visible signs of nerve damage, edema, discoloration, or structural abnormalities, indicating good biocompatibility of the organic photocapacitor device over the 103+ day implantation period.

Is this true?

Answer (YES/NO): YES